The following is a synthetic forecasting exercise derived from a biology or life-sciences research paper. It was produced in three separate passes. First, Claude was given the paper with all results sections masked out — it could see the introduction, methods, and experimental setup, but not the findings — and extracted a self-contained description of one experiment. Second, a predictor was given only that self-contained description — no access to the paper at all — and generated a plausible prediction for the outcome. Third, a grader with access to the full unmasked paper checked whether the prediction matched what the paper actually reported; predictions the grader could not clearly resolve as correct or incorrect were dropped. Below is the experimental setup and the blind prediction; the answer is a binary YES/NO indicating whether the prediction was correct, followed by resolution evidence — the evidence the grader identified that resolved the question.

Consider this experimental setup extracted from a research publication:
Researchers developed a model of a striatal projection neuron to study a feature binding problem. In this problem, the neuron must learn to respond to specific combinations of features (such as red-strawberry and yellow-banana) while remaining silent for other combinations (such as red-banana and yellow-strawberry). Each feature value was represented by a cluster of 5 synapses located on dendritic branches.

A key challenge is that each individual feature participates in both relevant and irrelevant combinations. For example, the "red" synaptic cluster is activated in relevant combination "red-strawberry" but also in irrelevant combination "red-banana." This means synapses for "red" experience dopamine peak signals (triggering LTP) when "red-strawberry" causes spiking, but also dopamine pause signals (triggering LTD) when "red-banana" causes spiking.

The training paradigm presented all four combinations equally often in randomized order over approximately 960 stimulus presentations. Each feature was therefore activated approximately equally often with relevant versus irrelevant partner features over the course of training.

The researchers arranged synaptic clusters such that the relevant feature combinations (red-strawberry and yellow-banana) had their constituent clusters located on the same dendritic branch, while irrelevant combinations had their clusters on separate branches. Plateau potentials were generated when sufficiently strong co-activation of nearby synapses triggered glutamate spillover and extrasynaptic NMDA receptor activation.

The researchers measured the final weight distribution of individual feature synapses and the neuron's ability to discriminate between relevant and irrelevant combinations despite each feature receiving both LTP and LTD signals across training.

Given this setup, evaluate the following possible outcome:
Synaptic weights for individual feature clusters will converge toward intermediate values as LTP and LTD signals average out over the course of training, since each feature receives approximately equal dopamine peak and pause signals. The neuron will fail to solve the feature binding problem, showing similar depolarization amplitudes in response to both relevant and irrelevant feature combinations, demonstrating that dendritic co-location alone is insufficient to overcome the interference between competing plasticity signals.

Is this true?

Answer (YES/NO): NO